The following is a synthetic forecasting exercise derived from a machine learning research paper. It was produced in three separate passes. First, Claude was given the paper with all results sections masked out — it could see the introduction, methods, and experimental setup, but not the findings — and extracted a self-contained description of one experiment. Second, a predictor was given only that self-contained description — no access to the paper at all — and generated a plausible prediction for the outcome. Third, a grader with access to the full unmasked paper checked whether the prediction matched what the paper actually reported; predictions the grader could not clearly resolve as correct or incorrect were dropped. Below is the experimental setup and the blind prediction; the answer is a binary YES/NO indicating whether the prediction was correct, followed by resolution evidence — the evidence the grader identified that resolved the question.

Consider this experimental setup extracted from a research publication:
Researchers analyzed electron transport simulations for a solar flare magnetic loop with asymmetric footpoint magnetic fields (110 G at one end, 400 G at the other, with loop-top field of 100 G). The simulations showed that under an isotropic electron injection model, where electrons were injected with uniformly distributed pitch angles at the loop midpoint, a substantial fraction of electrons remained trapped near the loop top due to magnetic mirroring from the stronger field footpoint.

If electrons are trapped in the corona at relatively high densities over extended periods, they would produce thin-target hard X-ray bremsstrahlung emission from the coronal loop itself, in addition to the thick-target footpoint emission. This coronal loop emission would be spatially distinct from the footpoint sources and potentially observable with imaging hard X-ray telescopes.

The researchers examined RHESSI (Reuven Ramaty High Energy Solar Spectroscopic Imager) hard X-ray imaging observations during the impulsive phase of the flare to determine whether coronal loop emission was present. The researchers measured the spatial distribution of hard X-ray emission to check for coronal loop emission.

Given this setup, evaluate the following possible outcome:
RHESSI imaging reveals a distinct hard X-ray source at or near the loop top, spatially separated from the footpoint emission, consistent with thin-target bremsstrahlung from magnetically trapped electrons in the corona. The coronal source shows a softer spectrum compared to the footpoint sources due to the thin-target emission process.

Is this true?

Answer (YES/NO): NO